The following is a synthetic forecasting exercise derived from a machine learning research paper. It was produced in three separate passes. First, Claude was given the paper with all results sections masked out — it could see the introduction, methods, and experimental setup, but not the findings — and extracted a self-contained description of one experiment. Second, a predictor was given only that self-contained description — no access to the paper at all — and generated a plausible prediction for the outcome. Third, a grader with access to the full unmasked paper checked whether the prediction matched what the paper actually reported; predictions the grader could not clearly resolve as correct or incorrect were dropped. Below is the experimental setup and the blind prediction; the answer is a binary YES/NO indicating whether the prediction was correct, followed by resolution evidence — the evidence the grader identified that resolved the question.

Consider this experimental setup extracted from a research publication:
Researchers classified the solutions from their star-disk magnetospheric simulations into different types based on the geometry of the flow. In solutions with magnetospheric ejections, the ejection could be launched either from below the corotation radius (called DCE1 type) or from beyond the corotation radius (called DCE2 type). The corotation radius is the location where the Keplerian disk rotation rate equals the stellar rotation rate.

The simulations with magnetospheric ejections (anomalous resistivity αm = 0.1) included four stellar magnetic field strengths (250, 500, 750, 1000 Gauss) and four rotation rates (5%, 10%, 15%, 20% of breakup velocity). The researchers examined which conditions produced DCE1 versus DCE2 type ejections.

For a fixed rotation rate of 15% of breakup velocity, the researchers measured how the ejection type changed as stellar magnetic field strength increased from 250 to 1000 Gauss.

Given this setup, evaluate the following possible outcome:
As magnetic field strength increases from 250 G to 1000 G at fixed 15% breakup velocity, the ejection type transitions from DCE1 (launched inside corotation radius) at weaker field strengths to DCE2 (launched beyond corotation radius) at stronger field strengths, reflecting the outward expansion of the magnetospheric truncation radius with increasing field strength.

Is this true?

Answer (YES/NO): YES